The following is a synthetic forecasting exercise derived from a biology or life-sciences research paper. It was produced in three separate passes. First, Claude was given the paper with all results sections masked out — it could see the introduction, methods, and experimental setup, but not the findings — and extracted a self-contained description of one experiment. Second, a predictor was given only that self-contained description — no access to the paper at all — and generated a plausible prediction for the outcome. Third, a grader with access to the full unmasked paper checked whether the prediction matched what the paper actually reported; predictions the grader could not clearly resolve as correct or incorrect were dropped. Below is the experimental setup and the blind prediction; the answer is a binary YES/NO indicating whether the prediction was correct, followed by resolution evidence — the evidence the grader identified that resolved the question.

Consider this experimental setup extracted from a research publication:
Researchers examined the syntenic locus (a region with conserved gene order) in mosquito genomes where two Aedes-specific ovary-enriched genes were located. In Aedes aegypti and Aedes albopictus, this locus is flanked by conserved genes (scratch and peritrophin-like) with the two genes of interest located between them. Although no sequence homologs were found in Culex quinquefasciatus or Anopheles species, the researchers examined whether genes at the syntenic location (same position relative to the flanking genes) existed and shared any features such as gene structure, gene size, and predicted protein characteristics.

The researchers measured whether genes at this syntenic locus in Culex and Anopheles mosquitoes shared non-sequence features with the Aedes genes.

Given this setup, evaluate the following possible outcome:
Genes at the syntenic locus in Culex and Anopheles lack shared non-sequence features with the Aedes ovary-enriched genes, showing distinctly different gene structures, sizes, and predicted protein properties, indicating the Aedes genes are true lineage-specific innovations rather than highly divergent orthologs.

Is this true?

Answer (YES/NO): NO